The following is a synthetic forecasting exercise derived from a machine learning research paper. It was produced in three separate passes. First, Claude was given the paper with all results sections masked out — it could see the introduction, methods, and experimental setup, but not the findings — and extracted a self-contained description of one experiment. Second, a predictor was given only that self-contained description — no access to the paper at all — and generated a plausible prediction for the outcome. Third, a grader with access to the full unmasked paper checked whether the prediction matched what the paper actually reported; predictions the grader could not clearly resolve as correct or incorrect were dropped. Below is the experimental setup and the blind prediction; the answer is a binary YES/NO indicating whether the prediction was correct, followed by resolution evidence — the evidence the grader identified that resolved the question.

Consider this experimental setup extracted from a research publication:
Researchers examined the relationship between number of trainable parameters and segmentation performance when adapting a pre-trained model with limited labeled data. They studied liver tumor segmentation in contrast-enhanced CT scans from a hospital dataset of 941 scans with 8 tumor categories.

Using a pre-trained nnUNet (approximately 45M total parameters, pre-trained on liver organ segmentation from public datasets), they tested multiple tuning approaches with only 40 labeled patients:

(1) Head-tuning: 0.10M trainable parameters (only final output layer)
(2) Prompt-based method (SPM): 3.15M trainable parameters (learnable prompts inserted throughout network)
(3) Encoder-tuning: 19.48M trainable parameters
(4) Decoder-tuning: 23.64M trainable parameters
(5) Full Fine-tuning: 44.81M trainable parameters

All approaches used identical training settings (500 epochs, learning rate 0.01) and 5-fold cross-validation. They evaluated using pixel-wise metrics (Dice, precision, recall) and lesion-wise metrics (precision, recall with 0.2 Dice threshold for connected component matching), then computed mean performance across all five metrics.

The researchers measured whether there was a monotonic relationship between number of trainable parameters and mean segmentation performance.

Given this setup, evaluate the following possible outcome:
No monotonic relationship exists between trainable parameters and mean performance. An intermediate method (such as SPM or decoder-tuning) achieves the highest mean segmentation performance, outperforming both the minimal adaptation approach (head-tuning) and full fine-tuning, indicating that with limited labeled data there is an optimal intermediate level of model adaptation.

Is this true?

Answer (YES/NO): YES